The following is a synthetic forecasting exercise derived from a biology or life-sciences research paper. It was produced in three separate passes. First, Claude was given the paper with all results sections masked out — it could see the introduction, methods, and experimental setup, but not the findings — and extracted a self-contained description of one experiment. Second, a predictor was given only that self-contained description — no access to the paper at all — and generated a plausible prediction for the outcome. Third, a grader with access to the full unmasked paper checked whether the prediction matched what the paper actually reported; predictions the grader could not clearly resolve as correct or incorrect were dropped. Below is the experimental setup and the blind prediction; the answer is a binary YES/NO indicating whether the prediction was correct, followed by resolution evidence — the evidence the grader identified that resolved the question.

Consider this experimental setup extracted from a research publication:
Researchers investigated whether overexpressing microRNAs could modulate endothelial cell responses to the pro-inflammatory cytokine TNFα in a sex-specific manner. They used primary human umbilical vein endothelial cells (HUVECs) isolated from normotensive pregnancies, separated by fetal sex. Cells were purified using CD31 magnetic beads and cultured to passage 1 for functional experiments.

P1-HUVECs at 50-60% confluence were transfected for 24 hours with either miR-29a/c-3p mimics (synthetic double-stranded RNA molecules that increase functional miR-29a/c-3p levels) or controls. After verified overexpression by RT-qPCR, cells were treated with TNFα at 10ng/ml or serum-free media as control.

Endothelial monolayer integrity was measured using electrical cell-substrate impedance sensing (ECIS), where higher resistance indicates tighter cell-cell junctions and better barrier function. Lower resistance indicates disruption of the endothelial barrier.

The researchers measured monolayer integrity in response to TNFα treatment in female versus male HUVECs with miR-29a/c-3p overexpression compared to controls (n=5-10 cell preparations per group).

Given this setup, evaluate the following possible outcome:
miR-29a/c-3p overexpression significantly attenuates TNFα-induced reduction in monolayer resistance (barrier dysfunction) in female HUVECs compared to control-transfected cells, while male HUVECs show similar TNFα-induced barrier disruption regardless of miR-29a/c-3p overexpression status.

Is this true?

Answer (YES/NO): NO